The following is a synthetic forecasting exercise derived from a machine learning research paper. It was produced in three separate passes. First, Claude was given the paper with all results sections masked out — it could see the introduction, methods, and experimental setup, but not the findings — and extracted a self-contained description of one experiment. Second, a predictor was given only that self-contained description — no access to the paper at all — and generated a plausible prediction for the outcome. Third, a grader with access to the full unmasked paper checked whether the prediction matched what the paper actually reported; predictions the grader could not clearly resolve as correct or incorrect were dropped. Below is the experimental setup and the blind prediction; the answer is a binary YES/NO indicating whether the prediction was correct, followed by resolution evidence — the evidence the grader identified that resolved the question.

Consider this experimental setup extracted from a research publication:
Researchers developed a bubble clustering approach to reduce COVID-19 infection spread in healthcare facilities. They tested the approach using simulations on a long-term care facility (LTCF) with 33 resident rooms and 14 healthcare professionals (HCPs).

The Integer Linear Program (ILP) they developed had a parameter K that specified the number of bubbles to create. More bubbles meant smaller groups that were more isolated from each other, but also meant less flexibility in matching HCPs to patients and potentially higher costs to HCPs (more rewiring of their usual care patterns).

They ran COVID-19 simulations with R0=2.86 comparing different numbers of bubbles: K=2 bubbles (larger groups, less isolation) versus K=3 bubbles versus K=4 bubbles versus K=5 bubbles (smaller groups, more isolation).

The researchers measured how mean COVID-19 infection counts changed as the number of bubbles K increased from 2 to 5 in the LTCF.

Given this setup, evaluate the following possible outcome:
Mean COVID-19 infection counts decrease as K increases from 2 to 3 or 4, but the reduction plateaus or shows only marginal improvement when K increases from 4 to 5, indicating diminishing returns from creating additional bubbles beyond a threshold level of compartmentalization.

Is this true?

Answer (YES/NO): NO